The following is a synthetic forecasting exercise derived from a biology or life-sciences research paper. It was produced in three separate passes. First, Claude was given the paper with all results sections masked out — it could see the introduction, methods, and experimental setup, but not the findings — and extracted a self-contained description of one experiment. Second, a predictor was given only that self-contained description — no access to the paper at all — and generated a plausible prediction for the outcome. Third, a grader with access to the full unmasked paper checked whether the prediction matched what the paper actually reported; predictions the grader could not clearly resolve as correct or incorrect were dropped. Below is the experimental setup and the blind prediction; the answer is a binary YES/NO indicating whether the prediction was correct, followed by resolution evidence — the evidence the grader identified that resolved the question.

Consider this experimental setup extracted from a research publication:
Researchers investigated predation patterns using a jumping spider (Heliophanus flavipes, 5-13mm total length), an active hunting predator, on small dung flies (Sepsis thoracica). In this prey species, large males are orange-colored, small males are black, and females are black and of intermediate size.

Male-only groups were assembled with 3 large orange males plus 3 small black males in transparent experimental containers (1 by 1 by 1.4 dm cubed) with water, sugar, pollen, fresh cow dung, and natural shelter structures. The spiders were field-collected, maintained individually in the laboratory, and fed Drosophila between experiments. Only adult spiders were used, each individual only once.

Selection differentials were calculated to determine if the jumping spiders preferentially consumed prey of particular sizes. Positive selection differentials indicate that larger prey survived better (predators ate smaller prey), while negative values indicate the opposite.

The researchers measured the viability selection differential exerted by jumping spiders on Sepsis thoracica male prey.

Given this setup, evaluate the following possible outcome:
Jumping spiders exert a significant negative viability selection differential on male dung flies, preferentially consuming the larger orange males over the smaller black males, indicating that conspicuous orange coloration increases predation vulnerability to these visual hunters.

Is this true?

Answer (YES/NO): NO